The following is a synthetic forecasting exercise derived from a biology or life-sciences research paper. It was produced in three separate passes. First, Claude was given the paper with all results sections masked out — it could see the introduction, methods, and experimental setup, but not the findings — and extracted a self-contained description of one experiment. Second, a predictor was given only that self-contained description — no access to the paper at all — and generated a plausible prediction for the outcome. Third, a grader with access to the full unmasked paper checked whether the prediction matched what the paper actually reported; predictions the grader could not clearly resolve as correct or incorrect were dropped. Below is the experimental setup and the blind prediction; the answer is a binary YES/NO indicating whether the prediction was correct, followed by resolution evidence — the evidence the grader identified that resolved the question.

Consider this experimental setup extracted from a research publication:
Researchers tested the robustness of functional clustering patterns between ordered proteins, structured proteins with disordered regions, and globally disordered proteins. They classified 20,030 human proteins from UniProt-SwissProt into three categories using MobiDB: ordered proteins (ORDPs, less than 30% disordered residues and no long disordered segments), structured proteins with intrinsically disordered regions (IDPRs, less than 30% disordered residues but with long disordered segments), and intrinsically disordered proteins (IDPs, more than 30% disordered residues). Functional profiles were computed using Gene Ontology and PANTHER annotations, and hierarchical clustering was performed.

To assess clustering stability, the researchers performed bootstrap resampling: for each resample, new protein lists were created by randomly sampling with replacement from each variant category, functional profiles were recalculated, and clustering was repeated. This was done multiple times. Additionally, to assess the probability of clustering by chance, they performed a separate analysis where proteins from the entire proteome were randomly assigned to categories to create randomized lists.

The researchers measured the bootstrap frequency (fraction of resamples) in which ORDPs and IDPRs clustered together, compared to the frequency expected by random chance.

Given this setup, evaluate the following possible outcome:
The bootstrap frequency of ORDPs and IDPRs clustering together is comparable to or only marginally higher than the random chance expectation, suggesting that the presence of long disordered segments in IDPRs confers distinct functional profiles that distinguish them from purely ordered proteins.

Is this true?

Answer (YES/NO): NO